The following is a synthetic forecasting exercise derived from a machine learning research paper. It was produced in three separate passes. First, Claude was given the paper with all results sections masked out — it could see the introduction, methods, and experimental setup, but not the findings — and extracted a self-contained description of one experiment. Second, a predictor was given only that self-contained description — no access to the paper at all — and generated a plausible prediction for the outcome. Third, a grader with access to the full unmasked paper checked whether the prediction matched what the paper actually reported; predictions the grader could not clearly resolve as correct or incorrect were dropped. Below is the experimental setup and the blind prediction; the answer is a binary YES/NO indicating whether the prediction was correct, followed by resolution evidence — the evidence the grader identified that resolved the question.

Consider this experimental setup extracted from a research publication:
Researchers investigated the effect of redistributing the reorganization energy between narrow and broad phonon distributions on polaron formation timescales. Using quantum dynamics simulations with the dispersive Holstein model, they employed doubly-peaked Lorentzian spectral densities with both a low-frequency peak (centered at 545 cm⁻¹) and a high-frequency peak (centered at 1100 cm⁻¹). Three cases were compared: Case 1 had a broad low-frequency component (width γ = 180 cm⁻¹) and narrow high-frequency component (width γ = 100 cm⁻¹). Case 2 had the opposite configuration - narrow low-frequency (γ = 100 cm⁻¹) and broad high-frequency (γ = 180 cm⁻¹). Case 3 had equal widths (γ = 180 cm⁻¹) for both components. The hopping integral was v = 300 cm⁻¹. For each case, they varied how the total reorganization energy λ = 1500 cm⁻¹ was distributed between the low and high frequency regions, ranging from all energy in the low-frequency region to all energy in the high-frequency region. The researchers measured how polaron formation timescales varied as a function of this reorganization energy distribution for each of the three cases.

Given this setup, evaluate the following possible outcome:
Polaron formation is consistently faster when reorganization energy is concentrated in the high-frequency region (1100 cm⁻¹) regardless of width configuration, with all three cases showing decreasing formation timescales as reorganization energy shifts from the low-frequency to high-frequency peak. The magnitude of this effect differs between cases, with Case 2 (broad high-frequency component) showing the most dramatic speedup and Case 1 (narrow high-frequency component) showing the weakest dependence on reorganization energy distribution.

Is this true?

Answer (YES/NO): NO